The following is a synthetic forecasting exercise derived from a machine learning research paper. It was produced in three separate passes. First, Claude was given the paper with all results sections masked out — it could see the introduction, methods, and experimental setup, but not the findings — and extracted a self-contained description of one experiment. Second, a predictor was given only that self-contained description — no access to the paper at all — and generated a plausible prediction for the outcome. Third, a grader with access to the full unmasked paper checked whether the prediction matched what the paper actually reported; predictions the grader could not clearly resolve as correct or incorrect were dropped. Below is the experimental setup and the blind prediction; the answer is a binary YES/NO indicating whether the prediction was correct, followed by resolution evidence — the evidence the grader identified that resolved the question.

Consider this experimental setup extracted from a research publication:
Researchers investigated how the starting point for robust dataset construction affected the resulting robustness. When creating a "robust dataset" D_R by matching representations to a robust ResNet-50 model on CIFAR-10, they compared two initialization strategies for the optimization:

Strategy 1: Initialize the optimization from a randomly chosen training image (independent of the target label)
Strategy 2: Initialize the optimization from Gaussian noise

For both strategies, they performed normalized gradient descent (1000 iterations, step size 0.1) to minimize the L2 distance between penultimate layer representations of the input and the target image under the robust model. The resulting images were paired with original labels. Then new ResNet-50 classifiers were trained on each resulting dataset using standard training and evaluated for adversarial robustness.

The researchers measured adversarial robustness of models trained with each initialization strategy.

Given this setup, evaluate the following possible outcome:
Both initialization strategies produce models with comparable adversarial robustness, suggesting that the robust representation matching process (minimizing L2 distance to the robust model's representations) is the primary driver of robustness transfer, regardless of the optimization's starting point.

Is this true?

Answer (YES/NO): YES